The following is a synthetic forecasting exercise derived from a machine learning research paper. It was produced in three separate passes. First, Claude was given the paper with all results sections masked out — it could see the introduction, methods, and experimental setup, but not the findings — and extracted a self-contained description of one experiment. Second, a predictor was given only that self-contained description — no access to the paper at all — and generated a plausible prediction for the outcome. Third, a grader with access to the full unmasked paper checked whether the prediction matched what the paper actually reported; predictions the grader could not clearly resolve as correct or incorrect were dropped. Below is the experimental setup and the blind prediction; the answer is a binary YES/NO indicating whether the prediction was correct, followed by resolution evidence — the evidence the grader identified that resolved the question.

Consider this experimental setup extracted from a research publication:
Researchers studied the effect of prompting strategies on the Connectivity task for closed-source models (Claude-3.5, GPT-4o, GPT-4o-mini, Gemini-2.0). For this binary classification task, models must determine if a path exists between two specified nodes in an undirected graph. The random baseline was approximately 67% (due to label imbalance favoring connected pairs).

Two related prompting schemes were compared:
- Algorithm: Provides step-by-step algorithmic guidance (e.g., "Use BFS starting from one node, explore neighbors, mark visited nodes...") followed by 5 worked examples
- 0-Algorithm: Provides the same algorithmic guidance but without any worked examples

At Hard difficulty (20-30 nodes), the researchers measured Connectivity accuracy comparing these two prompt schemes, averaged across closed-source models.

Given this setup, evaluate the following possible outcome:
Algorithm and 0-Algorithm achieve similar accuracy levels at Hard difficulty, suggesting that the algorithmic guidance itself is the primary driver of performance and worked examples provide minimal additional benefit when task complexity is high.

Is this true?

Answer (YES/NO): NO